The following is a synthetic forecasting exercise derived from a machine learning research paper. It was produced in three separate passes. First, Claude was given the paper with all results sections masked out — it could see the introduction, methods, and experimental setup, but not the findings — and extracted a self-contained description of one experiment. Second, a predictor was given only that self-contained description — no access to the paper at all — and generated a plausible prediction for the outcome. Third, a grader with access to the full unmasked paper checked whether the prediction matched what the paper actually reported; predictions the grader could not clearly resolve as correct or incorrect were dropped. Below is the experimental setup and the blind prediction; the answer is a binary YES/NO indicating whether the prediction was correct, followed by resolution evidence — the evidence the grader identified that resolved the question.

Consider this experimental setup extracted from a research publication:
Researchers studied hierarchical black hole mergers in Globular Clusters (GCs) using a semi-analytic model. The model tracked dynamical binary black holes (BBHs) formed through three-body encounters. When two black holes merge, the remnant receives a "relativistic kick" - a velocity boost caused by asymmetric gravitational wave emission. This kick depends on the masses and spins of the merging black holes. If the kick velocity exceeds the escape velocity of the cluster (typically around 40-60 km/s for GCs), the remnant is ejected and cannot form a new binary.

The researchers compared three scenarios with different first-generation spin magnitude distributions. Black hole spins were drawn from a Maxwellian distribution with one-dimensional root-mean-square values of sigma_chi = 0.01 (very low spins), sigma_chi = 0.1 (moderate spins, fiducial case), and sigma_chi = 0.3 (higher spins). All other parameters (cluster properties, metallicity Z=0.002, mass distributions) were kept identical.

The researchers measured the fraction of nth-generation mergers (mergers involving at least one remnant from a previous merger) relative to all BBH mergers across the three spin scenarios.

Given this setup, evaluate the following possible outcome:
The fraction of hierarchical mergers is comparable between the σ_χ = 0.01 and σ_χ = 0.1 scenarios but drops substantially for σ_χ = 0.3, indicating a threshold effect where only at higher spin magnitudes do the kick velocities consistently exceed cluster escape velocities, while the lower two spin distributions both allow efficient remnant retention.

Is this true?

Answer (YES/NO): NO